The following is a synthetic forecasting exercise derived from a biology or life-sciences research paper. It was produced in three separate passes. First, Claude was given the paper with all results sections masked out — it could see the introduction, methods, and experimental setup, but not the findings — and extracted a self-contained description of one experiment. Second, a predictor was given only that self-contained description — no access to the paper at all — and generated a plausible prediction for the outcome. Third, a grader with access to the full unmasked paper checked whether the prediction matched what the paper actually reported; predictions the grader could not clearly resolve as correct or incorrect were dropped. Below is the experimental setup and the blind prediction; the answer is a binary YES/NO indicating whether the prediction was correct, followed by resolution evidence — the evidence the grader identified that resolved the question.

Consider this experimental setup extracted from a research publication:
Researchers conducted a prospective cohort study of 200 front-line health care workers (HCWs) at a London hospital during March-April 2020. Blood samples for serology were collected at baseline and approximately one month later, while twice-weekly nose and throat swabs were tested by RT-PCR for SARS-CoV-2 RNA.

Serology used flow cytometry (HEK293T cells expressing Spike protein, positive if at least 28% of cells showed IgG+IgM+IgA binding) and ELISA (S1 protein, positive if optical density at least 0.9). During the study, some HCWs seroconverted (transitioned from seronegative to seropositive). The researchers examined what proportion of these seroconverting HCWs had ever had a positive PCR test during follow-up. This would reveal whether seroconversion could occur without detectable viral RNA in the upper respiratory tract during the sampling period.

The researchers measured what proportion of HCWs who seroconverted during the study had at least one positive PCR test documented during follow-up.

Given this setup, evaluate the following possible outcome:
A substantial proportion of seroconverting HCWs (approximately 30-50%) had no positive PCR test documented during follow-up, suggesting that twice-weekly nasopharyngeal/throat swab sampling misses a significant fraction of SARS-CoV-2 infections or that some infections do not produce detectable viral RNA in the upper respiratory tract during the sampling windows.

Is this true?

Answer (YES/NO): YES